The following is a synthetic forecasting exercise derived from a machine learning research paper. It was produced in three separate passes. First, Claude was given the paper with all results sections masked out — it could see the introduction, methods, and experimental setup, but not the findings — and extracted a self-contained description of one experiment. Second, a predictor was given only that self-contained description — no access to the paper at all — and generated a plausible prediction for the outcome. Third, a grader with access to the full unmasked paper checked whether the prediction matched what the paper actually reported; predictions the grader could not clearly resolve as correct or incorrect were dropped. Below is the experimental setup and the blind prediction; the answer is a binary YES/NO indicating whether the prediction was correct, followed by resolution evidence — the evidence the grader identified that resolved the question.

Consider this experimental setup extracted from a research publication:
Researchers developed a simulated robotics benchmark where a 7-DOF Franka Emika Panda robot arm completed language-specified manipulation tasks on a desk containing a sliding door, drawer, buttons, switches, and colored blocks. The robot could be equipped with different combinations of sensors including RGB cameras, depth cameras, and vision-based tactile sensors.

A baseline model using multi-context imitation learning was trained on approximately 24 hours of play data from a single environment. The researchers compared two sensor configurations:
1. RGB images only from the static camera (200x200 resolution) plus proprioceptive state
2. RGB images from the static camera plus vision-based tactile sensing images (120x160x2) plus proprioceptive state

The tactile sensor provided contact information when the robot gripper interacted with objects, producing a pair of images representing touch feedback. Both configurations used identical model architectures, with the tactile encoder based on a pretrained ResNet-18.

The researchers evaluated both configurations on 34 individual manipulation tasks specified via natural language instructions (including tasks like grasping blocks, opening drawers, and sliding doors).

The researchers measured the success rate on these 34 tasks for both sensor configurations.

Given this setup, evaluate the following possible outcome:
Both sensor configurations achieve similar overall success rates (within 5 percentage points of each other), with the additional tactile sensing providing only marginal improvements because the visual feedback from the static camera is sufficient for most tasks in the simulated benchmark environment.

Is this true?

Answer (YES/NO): YES